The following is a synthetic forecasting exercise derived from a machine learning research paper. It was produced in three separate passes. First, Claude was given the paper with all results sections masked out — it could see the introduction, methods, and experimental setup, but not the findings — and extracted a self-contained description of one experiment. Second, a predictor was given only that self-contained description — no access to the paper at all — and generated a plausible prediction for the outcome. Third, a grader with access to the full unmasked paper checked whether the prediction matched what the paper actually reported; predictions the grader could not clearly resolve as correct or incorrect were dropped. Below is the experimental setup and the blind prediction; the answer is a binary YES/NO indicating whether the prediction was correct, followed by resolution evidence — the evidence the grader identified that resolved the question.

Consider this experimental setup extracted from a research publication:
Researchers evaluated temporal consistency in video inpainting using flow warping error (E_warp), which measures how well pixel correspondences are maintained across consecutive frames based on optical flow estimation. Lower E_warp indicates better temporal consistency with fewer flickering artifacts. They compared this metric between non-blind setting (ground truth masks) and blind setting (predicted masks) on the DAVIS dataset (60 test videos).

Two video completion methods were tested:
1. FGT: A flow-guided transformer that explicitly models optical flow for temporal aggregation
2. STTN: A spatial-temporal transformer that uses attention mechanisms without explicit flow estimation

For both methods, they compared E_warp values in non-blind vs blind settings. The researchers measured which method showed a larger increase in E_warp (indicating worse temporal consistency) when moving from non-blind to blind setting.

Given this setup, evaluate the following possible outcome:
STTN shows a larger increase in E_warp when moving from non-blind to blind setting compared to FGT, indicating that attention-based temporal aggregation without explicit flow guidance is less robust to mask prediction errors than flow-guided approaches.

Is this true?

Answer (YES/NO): YES